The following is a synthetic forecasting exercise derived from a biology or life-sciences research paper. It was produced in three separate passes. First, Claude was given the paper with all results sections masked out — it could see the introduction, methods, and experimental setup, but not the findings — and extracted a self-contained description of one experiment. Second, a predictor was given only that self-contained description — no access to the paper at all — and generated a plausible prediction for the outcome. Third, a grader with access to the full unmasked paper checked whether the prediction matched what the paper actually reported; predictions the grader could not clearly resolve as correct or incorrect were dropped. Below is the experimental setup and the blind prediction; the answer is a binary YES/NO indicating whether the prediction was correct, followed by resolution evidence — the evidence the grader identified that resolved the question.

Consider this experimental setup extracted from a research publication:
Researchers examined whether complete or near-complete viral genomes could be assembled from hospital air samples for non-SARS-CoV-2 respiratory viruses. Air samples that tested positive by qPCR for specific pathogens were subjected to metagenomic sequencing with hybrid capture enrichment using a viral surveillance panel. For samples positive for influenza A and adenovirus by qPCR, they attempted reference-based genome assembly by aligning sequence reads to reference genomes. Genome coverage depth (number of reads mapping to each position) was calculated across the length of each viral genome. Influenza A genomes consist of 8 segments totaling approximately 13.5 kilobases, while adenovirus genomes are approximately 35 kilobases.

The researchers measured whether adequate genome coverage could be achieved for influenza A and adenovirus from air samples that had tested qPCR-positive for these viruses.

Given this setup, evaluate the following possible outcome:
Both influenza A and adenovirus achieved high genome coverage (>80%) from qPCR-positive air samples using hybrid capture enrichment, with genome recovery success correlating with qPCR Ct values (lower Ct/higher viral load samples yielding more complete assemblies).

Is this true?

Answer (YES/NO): YES